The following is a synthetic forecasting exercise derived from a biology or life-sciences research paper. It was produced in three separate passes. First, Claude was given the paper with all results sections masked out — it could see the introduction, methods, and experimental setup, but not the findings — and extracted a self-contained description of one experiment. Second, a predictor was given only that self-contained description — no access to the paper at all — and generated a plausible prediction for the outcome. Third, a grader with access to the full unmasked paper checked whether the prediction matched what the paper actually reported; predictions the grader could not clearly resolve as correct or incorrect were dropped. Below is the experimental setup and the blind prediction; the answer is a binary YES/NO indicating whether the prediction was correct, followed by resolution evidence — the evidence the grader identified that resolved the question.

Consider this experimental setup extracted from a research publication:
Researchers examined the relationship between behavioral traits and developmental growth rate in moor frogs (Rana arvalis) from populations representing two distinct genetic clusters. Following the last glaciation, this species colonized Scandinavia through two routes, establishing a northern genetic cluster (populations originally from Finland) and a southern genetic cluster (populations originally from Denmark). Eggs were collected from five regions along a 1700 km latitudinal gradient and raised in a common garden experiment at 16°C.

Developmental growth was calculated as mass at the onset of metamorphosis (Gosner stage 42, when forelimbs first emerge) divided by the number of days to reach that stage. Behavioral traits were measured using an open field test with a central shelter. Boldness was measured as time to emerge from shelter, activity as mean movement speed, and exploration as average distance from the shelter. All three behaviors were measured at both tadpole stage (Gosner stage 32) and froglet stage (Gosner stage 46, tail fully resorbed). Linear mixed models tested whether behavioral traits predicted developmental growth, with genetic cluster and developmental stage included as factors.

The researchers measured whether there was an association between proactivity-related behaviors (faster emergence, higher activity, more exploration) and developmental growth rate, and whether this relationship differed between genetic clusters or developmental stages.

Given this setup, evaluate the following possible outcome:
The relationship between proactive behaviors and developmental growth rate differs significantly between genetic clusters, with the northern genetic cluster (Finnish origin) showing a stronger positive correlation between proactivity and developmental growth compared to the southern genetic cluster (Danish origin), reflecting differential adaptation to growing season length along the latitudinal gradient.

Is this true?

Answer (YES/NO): NO